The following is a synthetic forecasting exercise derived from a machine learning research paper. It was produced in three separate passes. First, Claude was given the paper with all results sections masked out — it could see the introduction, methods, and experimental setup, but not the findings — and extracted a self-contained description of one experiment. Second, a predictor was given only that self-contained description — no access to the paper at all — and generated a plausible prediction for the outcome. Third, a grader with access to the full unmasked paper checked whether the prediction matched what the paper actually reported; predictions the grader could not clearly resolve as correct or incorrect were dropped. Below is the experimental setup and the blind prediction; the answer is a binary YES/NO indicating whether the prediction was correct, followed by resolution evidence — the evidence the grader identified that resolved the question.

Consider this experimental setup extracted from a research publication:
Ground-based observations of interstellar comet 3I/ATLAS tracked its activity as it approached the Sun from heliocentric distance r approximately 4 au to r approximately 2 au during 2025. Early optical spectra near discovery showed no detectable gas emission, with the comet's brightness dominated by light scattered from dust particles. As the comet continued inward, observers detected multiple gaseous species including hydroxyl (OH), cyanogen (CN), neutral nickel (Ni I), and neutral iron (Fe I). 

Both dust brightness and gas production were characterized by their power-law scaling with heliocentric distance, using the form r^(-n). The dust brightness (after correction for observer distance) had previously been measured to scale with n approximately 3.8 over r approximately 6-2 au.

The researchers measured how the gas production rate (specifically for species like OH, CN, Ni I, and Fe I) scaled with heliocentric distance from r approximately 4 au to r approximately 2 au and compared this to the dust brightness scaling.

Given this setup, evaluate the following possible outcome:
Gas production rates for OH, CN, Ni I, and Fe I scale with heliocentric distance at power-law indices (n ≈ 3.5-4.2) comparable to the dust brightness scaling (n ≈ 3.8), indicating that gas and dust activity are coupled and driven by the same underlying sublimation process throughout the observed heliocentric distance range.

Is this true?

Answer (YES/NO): NO